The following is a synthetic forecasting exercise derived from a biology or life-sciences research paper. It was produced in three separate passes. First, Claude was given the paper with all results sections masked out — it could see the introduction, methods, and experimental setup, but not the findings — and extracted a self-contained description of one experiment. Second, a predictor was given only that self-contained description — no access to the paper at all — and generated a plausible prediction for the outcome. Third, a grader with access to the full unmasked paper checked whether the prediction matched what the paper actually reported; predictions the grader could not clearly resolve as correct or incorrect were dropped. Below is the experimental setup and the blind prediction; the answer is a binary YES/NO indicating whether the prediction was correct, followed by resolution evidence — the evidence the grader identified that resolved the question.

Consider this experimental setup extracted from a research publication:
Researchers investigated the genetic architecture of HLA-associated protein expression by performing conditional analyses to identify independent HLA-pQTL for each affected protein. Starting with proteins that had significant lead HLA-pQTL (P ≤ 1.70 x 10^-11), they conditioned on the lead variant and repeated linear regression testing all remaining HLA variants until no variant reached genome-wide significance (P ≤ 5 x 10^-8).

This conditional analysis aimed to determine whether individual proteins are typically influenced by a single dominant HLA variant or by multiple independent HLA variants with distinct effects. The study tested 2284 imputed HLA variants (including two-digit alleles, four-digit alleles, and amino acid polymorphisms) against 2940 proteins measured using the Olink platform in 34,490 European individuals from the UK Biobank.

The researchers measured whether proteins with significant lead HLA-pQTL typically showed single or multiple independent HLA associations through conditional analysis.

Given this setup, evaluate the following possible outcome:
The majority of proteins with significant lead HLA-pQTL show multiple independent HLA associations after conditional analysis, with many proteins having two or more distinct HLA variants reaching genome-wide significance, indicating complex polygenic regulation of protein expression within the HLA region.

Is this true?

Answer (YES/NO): NO